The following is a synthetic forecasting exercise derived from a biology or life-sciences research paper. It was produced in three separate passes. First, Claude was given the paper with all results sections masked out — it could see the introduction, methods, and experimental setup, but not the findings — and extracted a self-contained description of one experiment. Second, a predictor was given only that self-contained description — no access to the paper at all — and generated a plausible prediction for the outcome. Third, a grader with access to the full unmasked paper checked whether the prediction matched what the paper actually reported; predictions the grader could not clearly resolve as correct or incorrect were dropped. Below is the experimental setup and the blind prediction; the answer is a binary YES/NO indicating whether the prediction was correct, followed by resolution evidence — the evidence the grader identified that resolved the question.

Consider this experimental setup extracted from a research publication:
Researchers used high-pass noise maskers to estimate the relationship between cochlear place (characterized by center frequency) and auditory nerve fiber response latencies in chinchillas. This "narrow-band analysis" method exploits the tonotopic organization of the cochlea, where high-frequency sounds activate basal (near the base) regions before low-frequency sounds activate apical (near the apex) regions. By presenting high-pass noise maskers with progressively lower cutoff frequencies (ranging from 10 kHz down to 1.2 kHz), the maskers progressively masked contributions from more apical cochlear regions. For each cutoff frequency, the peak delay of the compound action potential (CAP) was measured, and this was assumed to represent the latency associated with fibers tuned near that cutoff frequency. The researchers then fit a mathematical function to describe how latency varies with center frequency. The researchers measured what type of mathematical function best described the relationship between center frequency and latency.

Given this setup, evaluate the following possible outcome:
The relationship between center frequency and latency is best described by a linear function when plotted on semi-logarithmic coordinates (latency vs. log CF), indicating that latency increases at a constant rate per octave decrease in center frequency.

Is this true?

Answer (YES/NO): NO